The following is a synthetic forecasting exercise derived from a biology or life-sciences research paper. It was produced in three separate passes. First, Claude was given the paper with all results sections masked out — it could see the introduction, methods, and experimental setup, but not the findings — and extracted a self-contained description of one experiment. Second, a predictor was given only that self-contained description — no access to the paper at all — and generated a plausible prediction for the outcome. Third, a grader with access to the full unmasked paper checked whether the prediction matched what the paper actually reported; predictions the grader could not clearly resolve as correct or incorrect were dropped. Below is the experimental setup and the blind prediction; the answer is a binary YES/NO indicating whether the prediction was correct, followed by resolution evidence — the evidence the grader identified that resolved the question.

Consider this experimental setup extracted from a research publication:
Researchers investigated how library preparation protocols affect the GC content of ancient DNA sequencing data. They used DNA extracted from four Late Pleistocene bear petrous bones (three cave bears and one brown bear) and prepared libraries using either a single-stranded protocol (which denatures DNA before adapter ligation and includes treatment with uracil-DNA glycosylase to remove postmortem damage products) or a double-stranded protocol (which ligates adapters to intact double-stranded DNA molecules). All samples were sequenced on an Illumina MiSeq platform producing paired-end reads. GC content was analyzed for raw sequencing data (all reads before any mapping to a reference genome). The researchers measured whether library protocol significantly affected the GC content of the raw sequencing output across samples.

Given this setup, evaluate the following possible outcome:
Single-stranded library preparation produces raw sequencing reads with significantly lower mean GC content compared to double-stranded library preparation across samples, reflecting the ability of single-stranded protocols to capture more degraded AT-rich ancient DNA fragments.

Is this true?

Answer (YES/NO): YES